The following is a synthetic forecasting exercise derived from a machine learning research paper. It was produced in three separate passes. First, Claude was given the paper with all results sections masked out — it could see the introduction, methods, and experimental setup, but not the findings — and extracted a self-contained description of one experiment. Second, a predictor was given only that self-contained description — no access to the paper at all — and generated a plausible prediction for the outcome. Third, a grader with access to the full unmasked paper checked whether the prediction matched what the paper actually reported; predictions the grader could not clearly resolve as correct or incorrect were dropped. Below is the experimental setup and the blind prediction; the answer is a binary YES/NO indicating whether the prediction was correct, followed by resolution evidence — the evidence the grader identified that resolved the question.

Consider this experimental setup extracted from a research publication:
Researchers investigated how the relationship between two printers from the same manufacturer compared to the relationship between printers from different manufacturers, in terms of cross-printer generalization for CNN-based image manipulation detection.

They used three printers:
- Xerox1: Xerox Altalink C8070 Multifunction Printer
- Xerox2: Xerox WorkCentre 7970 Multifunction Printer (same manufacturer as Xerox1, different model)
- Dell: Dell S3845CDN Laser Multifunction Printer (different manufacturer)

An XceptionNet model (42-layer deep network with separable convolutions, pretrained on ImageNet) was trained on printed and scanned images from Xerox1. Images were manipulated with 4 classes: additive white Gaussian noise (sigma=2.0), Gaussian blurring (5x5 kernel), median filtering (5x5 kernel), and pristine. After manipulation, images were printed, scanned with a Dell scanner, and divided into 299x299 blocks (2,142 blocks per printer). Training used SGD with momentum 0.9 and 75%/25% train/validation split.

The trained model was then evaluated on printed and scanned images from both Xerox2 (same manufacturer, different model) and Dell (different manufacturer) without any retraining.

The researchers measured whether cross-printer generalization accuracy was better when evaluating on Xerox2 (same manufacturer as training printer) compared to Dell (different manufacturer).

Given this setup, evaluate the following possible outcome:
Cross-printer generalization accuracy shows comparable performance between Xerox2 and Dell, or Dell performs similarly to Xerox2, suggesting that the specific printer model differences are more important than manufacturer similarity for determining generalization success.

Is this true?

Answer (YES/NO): NO